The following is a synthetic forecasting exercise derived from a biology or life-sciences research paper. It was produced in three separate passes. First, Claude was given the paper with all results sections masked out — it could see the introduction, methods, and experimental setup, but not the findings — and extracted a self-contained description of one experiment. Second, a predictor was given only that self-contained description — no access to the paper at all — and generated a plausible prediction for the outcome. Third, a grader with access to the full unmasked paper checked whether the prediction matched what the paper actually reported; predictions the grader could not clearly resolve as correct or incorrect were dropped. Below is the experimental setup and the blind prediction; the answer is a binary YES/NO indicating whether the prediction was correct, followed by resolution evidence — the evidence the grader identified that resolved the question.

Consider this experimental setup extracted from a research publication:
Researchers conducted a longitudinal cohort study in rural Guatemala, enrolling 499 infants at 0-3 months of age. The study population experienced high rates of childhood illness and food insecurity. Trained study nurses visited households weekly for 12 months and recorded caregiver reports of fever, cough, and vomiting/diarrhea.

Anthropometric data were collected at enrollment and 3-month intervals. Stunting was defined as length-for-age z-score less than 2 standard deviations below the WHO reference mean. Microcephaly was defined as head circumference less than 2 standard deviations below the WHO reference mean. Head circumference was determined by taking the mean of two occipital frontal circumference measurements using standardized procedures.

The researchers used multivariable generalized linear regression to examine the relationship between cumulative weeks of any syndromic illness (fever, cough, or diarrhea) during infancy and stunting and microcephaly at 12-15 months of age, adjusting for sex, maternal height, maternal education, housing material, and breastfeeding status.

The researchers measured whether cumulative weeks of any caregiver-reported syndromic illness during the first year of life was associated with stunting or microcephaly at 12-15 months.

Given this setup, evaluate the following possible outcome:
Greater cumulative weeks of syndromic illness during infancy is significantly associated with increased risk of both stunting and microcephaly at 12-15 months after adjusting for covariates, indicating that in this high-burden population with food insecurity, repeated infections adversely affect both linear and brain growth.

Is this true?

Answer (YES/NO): NO